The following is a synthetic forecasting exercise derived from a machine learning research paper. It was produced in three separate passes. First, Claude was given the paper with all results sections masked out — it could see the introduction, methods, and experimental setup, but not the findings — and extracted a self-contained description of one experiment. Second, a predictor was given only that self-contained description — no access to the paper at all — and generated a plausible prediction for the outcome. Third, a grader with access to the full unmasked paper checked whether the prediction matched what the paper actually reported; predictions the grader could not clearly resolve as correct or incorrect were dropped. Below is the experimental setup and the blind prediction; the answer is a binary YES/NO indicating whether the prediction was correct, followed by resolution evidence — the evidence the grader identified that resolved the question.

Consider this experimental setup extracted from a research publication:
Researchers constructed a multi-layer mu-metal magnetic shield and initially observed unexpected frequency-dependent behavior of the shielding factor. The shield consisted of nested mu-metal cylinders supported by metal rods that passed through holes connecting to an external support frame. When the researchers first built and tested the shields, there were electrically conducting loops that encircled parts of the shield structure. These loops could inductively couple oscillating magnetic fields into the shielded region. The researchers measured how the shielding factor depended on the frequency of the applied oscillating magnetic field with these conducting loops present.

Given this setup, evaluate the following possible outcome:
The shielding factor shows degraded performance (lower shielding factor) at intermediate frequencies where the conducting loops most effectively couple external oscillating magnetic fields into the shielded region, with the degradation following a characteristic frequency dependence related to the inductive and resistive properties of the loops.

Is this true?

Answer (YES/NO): NO